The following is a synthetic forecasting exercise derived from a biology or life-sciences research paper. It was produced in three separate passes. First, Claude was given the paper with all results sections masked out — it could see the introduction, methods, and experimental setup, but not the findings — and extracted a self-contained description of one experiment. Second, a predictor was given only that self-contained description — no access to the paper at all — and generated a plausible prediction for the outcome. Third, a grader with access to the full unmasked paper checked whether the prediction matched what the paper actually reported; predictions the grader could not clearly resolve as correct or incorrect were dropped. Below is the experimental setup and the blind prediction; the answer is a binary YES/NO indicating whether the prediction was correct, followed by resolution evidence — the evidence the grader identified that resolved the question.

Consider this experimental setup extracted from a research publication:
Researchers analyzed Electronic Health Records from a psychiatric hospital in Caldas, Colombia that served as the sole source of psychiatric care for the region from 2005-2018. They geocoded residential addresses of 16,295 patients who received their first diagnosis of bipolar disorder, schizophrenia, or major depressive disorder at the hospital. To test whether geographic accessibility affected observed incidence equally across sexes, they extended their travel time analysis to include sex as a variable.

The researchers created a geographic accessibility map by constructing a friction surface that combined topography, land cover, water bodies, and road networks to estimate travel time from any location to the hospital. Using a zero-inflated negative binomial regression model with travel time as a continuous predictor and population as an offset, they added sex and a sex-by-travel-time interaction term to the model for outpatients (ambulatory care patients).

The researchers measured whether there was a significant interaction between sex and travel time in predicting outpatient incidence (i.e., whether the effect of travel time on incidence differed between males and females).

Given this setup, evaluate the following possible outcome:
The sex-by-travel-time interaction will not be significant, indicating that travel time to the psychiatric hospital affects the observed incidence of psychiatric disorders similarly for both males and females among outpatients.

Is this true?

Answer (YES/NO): YES